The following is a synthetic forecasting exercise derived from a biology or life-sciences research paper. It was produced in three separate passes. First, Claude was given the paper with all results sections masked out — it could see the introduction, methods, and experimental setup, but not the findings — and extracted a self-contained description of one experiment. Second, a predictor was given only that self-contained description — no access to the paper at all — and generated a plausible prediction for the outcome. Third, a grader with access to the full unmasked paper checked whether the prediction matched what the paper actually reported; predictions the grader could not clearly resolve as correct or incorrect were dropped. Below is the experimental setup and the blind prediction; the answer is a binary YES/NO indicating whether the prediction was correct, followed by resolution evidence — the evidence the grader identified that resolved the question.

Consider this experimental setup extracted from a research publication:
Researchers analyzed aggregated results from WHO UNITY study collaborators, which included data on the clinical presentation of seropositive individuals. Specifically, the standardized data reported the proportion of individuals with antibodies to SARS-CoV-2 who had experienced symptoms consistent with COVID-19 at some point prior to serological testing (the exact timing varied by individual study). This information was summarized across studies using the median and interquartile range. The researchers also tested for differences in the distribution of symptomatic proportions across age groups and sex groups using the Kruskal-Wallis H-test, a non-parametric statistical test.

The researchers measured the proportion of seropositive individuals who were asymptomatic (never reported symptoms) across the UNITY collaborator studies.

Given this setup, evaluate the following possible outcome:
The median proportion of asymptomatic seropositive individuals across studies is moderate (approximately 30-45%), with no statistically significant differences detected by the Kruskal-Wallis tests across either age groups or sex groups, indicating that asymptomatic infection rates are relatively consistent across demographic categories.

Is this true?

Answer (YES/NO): NO